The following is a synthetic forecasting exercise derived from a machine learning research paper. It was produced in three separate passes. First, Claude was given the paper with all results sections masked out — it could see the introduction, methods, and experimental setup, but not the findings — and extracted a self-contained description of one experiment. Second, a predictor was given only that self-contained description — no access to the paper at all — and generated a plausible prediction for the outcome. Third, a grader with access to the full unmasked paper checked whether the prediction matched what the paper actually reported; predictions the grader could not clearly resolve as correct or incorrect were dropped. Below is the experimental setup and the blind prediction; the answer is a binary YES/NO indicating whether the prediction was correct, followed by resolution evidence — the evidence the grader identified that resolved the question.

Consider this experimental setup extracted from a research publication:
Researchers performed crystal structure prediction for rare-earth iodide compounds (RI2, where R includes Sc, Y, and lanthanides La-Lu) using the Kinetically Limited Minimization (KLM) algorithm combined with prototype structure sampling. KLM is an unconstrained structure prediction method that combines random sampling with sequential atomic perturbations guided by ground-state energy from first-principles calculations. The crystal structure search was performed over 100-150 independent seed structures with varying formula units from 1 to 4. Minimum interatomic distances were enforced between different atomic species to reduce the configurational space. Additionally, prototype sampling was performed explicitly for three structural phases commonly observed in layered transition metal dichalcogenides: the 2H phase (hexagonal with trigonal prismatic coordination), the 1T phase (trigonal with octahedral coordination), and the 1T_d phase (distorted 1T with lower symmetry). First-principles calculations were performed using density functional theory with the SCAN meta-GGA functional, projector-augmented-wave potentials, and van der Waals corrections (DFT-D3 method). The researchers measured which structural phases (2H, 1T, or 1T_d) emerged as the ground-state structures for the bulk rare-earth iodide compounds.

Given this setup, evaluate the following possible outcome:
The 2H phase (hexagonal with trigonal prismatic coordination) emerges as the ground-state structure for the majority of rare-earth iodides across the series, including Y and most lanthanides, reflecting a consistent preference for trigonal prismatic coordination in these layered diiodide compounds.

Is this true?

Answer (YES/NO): NO